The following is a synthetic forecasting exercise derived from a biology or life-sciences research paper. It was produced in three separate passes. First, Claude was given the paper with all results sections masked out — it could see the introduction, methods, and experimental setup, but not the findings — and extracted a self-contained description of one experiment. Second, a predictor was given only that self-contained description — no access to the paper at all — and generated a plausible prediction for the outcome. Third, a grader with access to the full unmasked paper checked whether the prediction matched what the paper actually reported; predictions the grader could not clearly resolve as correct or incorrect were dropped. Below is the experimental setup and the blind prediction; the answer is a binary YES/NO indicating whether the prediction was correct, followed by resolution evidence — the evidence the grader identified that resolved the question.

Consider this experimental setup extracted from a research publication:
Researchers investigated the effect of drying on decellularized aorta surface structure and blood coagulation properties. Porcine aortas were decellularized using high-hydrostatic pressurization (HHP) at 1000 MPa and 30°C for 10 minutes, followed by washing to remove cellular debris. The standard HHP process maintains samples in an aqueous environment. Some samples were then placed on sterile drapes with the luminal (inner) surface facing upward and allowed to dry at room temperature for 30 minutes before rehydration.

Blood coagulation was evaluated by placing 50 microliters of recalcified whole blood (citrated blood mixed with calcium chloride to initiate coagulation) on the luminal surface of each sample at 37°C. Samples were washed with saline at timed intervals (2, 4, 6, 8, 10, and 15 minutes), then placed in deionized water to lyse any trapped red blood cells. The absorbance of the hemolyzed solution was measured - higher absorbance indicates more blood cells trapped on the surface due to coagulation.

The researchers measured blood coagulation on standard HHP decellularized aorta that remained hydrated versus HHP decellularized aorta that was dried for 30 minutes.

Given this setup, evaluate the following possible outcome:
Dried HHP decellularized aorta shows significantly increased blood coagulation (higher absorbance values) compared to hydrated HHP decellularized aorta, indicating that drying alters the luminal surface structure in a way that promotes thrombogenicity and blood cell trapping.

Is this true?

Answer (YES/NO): YES